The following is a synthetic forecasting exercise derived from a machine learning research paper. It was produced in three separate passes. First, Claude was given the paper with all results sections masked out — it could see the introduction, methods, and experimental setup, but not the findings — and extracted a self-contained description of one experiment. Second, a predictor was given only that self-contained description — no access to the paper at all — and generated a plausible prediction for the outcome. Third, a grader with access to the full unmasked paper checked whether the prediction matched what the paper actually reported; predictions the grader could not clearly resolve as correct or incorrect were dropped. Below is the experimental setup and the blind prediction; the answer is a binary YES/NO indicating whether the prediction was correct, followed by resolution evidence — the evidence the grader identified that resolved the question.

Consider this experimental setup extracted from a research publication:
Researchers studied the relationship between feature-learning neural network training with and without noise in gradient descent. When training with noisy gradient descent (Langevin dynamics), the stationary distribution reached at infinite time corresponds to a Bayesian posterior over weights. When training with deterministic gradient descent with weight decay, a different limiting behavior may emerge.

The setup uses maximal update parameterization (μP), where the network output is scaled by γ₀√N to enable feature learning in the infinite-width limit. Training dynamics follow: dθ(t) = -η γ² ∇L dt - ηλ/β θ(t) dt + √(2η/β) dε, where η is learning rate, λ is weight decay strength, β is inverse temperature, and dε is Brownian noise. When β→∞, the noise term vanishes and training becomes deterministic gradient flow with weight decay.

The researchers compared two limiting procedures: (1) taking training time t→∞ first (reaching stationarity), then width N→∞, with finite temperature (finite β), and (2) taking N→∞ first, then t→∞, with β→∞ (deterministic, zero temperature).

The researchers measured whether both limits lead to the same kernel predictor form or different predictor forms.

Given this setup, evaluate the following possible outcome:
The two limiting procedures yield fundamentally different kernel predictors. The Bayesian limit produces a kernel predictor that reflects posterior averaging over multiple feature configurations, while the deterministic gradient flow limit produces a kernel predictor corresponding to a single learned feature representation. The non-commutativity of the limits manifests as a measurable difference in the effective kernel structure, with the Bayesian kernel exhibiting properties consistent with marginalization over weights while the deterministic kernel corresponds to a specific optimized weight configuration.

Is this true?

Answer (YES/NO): YES